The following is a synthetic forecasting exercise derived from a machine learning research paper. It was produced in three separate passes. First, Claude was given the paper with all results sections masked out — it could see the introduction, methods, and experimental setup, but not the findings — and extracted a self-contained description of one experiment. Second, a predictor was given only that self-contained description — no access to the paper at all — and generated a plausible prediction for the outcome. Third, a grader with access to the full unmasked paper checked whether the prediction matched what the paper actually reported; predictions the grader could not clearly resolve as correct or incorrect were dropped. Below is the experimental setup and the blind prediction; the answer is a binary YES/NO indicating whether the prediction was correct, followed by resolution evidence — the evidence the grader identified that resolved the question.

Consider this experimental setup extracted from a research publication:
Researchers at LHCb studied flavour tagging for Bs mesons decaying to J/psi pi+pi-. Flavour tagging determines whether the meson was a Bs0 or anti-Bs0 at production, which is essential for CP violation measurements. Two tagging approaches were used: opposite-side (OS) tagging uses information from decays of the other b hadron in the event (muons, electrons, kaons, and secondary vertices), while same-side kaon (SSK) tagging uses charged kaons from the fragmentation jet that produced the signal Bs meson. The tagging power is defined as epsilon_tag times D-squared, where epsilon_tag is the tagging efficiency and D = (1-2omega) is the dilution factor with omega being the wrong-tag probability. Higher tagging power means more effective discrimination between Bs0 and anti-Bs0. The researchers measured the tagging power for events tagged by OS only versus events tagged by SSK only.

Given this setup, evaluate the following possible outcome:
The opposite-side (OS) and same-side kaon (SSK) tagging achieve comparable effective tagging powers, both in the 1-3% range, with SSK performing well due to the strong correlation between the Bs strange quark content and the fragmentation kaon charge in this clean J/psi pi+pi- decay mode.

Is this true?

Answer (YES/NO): NO